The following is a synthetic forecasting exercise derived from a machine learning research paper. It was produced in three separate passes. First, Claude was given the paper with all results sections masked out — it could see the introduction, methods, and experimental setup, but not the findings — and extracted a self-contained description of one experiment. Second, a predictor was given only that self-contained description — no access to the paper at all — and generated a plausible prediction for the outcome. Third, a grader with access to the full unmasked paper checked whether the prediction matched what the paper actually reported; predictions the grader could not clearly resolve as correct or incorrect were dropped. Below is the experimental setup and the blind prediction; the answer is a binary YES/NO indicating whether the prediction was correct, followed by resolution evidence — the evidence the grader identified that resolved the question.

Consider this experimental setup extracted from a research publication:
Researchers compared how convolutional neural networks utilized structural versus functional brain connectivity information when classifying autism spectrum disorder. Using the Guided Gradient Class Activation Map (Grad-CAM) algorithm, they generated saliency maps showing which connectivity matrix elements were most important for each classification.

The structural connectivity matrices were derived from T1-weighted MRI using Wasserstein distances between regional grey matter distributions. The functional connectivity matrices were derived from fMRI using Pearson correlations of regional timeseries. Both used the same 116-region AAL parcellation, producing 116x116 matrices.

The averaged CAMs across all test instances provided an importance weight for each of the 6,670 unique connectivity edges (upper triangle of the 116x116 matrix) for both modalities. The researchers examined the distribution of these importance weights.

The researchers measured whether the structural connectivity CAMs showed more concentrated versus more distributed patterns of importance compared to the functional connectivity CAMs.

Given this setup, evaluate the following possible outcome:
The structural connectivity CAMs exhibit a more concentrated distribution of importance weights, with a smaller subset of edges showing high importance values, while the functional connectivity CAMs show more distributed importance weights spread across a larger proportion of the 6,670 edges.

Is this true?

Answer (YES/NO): YES